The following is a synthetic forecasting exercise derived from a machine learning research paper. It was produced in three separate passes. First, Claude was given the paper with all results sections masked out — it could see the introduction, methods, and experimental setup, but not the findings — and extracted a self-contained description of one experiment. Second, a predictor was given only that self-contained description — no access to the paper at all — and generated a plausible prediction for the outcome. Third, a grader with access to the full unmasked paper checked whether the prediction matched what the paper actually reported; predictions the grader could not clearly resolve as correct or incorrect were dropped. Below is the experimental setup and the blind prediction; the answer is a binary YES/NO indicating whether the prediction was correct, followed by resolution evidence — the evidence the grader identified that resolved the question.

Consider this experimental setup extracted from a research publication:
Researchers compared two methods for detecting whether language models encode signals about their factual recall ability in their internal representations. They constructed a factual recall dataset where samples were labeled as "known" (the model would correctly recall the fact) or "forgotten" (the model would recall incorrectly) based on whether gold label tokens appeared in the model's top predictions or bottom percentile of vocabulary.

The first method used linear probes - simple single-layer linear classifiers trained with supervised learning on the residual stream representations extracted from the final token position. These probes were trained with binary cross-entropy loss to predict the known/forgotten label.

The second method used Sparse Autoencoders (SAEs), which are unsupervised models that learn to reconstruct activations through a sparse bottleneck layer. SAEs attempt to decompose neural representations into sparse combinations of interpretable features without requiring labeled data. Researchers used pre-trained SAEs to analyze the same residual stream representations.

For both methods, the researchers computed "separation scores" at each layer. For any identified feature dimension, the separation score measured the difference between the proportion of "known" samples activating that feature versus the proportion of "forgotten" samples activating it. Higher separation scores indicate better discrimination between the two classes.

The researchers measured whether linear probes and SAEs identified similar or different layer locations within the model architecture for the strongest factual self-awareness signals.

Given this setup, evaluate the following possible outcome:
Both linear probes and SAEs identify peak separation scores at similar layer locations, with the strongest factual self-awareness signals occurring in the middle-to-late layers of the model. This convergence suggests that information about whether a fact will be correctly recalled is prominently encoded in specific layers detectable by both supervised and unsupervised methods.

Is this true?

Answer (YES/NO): YES